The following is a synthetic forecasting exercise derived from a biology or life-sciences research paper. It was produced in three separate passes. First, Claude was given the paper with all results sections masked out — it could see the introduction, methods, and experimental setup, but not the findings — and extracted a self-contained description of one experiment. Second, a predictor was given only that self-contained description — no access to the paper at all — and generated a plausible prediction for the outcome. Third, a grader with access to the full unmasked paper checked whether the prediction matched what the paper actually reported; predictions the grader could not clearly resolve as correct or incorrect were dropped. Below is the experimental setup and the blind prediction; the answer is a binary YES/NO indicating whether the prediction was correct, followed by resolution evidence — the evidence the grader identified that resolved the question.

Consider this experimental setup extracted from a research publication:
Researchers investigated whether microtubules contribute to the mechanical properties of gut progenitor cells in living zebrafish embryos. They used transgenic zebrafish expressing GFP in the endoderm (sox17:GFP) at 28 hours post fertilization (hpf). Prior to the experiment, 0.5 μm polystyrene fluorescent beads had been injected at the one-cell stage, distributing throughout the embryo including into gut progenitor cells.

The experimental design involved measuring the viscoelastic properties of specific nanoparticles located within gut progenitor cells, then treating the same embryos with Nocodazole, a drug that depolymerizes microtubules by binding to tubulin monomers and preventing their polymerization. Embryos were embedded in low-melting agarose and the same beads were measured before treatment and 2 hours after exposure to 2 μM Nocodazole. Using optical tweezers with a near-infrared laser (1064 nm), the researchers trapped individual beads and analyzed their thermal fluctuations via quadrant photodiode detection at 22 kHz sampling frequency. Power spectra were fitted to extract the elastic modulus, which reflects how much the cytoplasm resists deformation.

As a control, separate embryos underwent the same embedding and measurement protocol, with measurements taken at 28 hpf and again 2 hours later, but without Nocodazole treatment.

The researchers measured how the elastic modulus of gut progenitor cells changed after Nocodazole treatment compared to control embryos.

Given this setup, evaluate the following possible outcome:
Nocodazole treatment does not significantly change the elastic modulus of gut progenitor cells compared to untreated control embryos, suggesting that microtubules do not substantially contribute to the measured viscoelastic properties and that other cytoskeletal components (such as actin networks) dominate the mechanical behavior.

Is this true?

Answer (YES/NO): NO